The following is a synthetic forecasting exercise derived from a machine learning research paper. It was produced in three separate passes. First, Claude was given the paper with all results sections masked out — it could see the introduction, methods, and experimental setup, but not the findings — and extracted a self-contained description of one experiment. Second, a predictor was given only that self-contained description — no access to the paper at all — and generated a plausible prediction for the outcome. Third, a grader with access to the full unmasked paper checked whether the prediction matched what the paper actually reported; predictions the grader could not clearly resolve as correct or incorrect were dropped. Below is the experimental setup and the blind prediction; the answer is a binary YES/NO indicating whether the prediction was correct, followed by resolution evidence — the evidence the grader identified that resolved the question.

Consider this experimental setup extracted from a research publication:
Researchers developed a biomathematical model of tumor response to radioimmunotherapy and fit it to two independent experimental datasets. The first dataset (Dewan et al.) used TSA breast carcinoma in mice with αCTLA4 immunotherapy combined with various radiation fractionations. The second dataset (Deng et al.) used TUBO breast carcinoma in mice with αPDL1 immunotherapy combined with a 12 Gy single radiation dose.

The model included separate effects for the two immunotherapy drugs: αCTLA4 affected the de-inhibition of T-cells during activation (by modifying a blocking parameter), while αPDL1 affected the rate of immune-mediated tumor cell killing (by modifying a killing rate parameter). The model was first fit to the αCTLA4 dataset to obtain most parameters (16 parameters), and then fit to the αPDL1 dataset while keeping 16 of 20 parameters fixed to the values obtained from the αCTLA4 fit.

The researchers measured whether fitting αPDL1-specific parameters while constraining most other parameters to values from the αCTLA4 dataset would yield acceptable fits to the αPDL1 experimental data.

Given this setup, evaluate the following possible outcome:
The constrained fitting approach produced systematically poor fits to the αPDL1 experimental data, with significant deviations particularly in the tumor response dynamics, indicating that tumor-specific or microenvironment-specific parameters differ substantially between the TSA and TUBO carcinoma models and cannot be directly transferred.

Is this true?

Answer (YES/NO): NO